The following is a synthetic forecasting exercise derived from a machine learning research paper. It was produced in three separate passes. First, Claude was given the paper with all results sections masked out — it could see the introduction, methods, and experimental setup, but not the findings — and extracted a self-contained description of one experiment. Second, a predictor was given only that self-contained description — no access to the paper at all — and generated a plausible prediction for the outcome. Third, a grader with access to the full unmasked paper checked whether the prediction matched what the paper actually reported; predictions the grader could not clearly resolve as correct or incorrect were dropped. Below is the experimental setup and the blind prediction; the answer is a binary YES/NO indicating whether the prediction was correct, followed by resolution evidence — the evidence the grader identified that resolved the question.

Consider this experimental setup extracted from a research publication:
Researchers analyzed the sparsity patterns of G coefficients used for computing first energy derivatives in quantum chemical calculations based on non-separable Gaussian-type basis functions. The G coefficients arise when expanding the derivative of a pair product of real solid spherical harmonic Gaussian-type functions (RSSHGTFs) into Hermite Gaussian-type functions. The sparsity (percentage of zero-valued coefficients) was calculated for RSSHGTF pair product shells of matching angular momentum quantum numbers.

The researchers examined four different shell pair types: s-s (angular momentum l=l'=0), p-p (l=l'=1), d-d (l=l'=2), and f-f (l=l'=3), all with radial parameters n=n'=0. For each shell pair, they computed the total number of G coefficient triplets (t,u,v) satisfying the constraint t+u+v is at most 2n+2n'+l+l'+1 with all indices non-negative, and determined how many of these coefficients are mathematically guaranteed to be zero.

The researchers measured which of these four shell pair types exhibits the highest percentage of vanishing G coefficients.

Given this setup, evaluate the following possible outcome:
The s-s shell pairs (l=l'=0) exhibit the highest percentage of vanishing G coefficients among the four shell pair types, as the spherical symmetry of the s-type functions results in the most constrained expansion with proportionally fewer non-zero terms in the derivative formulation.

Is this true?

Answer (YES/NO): NO